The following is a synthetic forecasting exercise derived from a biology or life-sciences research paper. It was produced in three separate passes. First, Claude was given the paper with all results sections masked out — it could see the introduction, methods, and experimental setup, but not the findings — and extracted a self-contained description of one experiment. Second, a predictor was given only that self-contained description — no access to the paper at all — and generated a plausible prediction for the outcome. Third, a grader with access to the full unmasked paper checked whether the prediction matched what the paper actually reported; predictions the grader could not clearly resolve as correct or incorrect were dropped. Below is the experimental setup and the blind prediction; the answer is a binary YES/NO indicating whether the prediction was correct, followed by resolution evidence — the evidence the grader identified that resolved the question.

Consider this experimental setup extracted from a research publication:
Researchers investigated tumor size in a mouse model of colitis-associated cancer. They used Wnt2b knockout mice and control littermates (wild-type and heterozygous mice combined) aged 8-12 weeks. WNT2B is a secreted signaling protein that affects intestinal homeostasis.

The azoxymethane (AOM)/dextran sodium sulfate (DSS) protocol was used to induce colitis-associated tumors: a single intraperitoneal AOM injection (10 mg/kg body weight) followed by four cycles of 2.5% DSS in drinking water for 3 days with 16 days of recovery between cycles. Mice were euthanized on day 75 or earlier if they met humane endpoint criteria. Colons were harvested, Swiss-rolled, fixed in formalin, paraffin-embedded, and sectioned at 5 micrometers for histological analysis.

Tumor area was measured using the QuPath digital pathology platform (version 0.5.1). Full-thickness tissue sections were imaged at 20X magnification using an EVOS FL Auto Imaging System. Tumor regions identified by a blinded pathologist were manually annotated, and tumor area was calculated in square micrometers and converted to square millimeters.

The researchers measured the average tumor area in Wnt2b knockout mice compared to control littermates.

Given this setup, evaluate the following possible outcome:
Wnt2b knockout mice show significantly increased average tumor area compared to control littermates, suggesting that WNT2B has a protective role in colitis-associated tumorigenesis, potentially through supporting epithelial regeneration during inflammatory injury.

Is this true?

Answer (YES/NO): YES